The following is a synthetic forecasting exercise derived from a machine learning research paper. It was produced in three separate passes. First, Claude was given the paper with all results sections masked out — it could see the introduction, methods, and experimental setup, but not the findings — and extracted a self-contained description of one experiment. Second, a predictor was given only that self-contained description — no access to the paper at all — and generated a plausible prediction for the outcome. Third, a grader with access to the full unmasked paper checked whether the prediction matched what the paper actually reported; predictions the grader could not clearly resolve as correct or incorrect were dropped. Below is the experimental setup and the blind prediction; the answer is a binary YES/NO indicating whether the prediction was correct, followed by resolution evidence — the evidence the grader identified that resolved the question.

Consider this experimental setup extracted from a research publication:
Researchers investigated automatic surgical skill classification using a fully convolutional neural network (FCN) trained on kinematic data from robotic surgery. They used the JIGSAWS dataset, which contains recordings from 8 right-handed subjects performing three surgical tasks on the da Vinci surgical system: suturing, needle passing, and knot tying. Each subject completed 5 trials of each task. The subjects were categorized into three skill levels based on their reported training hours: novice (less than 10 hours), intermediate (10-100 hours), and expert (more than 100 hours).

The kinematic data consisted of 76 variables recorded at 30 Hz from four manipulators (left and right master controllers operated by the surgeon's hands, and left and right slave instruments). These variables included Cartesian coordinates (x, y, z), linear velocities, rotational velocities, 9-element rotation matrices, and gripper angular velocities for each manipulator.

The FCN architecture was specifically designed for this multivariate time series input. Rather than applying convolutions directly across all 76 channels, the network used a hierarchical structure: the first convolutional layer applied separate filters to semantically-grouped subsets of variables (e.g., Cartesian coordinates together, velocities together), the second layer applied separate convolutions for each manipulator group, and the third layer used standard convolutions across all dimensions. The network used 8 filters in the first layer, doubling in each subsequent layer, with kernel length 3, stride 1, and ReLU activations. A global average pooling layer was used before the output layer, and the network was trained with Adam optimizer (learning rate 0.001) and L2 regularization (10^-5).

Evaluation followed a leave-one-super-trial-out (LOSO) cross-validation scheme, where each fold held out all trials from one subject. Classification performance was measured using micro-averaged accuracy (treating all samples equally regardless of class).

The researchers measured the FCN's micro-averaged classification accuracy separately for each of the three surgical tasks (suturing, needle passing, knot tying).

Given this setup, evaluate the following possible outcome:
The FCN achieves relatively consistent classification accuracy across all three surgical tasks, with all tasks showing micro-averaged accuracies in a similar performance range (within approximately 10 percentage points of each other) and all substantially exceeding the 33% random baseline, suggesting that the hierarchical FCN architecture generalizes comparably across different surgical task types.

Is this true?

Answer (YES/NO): YES